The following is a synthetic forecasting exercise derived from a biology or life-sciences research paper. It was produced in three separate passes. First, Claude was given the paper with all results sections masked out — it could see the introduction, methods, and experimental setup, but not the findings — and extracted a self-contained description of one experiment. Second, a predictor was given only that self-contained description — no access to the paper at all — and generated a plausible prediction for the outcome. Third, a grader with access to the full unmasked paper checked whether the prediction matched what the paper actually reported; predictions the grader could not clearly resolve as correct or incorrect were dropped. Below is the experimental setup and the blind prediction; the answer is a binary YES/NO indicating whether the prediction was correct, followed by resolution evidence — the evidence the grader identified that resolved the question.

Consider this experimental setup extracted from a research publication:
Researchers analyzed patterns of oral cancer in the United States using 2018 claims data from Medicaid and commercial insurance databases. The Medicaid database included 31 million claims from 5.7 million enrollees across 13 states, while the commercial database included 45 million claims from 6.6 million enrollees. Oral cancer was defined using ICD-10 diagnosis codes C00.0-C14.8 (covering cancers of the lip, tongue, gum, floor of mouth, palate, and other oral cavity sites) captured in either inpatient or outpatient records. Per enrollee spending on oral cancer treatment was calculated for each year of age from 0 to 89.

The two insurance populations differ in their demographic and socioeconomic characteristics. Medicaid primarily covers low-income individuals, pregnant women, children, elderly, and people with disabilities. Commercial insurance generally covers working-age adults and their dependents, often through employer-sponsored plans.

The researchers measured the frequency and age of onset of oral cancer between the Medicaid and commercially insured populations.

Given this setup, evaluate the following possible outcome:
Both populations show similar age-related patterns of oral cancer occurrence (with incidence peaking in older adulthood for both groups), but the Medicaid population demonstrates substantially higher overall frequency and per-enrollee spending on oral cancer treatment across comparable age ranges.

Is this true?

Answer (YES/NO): NO